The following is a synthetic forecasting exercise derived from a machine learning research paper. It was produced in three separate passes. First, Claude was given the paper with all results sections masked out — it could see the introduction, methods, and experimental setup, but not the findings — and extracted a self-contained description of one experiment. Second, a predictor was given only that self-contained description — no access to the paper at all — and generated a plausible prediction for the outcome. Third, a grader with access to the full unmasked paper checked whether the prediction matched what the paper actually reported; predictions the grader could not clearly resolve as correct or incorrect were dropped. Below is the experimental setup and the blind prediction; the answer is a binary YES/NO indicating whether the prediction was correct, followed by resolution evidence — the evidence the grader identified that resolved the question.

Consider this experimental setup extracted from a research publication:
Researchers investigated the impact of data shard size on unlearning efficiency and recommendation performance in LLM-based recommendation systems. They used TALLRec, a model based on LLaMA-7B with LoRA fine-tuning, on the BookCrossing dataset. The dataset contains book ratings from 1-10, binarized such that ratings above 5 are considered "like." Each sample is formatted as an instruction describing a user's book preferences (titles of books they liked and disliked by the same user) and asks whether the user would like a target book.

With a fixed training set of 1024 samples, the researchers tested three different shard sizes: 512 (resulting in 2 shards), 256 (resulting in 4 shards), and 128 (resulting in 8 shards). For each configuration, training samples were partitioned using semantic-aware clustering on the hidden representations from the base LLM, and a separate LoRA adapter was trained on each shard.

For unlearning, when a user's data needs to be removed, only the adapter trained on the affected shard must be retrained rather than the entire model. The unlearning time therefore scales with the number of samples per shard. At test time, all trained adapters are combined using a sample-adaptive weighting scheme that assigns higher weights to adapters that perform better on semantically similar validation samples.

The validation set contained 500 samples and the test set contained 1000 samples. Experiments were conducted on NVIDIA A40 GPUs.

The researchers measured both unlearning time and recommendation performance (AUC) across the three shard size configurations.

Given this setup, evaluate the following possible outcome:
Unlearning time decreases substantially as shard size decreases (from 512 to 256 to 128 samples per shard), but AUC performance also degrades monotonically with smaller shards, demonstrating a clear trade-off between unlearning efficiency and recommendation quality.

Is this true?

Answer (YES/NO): NO